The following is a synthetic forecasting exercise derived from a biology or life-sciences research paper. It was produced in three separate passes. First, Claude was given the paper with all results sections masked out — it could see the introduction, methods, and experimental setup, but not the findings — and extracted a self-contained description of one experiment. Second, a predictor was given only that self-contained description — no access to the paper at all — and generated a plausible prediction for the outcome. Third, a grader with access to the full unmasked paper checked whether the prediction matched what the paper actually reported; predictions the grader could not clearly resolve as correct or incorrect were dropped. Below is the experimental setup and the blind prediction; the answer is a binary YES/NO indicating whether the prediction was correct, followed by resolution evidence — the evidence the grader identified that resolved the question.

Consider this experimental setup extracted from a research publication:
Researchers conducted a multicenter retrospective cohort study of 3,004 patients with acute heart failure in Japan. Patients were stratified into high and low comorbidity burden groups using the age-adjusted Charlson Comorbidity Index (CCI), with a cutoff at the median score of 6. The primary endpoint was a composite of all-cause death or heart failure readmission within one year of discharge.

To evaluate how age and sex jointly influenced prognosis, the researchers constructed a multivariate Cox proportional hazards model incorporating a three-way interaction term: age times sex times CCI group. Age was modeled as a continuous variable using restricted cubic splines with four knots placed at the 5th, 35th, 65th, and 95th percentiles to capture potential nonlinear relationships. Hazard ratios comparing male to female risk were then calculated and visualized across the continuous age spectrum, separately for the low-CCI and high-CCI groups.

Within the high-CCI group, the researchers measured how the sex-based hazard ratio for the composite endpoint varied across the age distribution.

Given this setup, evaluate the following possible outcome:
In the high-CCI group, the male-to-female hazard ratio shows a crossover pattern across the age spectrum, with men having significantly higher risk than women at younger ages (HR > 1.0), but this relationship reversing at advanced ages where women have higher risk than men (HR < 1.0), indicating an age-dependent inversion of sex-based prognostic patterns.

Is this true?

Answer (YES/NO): NO